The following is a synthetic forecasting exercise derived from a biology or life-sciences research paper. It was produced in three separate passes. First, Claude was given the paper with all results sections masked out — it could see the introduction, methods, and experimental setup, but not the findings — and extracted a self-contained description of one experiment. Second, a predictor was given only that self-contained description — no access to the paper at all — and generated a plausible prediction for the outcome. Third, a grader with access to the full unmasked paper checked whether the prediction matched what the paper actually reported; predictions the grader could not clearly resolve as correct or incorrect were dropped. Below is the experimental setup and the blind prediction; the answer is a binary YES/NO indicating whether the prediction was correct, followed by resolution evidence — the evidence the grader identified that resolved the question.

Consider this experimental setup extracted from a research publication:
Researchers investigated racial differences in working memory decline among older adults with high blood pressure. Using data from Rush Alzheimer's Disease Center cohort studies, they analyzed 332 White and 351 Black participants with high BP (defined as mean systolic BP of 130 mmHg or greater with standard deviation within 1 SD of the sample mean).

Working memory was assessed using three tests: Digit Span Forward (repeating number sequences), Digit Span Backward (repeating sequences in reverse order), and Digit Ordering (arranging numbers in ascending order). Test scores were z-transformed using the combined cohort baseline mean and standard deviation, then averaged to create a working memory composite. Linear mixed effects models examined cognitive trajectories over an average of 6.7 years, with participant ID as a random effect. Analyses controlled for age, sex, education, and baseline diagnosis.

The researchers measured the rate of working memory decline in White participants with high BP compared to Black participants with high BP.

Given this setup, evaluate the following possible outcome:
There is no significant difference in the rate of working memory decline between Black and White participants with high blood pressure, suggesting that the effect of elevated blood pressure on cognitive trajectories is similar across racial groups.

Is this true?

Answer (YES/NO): NO